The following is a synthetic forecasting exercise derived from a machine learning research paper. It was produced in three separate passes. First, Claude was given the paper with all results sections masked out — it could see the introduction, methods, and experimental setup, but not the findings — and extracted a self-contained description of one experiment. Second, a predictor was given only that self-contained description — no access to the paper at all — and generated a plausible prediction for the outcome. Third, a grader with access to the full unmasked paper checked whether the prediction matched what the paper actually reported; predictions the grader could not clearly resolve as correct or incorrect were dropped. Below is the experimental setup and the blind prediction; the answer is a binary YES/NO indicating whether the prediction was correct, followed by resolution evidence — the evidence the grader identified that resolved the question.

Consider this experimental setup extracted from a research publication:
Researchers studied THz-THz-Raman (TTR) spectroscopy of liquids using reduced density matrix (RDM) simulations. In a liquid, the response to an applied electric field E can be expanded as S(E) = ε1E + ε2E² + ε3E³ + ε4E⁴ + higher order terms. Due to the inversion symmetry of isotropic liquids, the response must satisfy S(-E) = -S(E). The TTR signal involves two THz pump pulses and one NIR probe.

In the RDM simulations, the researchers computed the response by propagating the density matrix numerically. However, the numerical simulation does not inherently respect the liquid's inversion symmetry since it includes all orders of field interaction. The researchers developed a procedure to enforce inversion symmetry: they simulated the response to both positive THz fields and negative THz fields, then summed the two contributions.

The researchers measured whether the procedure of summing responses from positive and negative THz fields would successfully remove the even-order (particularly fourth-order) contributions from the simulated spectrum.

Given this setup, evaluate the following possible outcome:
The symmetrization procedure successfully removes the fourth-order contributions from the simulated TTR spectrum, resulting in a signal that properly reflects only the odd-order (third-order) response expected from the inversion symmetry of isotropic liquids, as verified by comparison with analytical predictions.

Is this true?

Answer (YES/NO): NO